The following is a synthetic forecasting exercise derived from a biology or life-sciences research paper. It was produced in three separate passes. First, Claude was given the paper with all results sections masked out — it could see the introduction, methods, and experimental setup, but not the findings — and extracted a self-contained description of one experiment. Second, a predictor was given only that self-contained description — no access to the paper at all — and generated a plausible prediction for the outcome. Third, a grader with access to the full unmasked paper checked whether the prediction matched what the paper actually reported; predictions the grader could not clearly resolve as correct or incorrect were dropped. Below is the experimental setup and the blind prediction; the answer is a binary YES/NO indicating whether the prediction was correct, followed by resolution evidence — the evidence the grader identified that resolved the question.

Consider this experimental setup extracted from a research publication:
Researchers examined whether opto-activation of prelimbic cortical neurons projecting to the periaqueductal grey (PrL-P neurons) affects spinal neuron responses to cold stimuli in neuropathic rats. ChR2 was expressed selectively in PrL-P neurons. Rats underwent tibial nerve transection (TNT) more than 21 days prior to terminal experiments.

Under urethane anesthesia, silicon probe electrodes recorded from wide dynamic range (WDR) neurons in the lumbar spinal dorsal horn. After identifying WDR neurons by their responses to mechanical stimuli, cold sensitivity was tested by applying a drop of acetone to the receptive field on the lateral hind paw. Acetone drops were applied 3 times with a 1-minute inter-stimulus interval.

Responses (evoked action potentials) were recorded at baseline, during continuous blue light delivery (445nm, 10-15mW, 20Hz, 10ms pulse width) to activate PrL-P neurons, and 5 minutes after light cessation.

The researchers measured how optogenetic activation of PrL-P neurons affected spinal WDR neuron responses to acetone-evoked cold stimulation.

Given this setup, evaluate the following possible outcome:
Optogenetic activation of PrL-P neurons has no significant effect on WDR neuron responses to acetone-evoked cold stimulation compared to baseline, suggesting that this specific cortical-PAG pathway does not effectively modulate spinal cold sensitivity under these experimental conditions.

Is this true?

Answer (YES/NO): NO